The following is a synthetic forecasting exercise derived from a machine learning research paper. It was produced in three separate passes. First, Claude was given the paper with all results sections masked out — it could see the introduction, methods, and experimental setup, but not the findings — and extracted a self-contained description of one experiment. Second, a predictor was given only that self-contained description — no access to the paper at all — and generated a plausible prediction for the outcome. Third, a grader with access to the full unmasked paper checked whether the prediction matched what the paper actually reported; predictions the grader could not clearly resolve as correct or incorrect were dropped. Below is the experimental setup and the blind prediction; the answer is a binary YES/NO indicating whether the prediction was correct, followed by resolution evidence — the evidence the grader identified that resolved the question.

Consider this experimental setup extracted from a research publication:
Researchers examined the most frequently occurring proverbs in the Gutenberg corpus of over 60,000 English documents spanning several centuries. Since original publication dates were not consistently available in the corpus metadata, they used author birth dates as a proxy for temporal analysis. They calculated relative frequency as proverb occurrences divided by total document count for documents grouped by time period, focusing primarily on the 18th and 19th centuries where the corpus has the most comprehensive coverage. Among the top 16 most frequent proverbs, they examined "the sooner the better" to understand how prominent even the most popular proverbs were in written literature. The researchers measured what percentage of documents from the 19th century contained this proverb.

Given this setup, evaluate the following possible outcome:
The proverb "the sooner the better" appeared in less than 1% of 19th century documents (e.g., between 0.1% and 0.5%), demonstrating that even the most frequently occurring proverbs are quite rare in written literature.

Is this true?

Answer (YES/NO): NO